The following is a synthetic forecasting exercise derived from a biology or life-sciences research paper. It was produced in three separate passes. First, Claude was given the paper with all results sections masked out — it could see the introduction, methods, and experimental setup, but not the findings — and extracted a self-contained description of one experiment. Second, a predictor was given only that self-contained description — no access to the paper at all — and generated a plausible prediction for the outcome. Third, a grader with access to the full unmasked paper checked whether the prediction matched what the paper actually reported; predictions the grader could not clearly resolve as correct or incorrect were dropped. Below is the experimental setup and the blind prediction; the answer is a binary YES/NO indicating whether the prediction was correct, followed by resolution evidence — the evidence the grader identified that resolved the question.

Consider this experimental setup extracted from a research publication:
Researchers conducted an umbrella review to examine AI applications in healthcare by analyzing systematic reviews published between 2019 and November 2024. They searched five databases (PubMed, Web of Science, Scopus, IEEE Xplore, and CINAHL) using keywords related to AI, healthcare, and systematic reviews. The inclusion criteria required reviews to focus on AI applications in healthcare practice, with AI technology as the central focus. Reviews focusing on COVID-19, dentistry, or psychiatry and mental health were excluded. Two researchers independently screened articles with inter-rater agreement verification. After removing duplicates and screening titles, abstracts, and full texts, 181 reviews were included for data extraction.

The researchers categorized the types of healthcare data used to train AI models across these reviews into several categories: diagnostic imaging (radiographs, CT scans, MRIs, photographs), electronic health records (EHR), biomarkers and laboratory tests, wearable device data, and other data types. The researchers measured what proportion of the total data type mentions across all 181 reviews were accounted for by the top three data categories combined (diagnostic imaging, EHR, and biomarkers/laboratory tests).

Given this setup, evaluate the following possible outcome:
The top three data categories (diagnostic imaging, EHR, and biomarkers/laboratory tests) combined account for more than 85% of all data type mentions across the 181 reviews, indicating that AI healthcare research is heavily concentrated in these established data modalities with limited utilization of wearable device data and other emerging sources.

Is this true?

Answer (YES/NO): NO